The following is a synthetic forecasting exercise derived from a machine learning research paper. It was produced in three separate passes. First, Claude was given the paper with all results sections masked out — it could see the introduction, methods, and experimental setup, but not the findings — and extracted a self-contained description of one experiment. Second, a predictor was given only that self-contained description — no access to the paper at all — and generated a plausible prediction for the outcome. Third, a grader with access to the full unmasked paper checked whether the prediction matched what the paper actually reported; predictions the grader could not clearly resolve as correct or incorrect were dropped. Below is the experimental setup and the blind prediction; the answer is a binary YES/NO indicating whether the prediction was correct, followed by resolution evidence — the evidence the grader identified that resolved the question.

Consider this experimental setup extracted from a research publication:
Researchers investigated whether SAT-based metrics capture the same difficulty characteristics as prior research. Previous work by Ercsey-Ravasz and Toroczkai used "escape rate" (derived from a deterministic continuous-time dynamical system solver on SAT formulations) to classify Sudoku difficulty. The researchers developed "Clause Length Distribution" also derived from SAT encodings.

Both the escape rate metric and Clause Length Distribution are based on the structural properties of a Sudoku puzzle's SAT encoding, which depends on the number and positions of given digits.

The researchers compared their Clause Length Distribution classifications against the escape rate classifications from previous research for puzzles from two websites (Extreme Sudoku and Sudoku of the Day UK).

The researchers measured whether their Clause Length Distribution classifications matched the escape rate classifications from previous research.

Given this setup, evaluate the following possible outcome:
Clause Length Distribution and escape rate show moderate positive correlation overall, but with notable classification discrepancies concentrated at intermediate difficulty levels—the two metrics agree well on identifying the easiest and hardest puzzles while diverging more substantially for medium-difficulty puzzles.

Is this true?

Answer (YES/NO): NO